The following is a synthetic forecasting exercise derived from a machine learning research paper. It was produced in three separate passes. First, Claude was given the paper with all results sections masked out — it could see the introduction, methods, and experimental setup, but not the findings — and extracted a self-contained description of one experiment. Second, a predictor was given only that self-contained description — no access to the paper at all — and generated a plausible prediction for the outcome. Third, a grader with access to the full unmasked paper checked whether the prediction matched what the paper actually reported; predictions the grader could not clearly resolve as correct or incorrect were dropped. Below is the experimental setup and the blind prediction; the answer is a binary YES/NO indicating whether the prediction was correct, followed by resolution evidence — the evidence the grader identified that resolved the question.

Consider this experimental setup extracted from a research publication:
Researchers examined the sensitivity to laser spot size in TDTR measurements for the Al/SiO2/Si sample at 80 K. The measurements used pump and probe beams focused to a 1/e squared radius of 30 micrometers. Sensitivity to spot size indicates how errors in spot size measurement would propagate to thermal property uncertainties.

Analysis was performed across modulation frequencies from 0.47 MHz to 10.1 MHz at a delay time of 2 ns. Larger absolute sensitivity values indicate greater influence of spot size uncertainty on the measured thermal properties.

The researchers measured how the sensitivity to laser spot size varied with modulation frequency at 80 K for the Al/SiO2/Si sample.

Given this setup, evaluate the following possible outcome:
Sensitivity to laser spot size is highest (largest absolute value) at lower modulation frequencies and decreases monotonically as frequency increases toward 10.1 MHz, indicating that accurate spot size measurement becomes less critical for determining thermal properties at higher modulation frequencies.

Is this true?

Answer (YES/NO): YES